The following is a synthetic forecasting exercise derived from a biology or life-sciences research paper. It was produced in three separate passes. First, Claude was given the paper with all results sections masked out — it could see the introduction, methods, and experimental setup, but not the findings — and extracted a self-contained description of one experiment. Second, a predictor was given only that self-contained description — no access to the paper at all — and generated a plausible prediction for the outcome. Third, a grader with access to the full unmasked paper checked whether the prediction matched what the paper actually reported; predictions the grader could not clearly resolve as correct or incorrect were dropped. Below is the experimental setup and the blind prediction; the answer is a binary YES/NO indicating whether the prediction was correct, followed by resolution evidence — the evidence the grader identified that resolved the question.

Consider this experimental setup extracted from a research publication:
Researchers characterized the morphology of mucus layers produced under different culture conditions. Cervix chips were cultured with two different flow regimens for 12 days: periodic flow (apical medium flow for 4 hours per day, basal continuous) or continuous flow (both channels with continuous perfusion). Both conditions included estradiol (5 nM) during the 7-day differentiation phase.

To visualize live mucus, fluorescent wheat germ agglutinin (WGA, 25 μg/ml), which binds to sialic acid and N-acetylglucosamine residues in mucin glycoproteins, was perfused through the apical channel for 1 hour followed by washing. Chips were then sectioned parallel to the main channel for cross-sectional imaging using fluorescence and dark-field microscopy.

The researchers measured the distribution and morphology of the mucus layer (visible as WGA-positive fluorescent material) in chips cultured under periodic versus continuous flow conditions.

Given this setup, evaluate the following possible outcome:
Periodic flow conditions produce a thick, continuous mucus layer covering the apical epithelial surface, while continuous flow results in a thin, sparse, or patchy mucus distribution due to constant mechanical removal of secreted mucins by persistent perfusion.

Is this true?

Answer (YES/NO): NO